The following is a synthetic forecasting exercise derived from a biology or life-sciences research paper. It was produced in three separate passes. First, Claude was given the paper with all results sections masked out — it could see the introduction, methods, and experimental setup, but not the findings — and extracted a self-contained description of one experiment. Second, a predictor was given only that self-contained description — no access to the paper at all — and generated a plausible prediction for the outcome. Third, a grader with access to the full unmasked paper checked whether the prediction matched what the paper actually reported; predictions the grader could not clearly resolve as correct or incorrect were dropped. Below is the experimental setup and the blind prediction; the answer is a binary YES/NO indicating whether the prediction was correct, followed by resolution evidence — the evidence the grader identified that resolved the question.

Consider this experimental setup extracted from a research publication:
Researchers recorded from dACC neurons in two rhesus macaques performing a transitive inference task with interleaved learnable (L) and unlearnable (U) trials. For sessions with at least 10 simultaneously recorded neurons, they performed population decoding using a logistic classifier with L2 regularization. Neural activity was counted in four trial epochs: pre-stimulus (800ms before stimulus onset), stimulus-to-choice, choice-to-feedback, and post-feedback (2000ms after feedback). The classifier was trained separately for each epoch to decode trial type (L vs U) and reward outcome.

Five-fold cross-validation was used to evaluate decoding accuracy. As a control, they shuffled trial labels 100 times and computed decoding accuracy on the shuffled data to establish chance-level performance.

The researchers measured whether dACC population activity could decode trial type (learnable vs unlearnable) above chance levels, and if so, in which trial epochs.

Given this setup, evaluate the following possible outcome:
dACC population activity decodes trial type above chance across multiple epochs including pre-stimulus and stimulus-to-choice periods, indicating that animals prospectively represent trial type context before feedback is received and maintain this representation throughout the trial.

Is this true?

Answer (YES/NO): YES